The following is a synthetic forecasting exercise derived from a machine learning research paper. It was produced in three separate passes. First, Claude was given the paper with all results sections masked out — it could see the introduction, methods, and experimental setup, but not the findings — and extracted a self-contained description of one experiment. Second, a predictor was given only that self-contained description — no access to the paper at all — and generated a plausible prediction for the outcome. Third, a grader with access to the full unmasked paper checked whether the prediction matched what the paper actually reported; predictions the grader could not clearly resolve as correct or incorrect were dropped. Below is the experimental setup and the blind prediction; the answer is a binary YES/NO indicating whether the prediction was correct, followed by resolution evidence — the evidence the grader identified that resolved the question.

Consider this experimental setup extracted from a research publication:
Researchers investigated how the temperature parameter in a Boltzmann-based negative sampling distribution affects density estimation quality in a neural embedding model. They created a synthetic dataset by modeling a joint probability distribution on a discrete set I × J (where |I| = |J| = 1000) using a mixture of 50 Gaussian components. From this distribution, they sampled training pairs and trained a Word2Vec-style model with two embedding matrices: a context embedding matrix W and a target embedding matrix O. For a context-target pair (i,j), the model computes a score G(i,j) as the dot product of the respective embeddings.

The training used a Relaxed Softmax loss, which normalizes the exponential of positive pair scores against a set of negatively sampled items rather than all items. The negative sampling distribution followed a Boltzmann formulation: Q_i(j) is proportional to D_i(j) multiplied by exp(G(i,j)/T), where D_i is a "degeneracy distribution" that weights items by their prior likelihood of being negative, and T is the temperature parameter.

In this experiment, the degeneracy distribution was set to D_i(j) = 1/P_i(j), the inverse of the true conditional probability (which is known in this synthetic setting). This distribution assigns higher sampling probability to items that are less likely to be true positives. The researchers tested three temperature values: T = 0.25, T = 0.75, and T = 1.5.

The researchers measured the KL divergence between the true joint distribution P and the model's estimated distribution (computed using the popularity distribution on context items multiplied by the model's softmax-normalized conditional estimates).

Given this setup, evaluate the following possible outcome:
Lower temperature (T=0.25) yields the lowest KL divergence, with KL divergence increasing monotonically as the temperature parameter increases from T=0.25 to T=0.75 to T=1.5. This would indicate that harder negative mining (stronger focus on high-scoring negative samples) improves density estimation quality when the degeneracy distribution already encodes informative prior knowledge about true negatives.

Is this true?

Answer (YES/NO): NO